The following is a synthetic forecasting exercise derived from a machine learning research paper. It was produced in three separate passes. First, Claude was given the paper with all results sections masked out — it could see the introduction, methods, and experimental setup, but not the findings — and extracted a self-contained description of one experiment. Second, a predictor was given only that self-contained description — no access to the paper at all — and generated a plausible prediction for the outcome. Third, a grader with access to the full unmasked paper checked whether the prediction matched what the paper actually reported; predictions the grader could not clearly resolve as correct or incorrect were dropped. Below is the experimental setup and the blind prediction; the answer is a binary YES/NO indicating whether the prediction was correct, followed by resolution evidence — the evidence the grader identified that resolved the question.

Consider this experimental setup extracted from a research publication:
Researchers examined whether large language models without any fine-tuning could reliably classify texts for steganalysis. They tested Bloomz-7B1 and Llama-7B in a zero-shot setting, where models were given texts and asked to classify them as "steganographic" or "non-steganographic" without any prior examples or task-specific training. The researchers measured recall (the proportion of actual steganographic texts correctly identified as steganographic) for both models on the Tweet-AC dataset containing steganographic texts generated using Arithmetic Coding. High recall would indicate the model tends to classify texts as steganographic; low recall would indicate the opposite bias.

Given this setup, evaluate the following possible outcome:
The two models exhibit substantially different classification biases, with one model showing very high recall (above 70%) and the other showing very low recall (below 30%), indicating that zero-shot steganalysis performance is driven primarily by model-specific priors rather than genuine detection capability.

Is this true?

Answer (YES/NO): NO